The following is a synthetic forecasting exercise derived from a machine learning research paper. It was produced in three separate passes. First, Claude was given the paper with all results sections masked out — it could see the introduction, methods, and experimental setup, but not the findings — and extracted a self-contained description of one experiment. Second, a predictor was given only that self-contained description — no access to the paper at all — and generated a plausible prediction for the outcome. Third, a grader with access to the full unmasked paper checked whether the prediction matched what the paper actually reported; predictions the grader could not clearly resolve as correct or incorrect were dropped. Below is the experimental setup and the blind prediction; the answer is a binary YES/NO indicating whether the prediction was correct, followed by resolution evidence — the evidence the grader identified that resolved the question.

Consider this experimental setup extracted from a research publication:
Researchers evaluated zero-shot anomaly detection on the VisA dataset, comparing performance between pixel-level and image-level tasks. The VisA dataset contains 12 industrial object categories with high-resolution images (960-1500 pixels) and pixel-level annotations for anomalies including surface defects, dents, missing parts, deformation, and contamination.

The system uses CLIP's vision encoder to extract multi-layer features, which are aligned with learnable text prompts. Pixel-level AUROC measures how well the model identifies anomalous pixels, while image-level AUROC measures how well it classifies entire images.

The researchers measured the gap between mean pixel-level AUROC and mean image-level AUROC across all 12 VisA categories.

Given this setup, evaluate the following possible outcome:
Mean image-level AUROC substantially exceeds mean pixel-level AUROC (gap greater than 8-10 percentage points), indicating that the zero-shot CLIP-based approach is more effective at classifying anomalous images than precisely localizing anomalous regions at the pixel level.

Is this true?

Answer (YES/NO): NO